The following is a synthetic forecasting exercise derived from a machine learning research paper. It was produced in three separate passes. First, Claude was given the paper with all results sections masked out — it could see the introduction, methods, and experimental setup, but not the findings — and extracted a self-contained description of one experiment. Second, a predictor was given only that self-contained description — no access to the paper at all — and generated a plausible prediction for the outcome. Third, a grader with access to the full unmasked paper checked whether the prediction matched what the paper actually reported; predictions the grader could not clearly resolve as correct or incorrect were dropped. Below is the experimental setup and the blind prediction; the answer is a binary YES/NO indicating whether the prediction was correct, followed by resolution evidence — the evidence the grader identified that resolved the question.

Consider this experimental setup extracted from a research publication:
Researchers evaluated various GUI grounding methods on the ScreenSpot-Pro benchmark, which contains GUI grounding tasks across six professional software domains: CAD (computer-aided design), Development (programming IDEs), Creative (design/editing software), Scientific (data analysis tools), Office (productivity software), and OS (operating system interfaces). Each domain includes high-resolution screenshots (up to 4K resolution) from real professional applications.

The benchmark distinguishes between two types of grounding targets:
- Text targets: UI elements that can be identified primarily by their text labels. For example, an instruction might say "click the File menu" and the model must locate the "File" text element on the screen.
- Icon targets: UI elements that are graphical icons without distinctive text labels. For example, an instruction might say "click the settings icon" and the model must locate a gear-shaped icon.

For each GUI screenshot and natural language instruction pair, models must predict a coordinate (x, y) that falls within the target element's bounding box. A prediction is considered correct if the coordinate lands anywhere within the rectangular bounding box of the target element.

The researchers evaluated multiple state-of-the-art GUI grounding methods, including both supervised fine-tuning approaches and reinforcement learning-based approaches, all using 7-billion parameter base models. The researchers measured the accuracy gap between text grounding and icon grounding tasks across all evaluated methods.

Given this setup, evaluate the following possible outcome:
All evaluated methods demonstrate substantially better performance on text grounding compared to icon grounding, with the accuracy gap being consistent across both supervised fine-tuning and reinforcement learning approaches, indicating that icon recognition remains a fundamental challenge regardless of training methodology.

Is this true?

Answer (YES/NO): NO